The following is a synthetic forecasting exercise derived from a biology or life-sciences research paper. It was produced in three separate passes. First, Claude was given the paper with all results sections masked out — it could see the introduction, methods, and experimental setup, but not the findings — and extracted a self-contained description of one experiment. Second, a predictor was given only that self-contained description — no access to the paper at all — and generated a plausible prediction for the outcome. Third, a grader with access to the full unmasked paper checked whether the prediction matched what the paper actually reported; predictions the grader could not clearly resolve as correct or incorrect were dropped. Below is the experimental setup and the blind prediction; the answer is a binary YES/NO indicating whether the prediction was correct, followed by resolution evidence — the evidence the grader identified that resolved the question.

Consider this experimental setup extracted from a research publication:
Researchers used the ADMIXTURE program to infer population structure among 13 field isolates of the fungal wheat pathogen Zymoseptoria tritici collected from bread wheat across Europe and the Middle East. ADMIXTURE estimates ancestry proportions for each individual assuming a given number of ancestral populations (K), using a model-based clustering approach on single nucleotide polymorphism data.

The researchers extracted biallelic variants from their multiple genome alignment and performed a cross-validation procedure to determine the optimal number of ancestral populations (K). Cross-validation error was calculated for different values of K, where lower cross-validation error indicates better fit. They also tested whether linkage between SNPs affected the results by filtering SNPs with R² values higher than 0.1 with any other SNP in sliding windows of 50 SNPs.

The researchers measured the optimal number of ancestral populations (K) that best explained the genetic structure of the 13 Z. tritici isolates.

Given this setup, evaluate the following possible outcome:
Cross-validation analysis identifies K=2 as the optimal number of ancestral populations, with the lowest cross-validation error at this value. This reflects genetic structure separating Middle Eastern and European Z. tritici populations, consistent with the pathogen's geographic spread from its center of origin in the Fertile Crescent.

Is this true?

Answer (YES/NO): YES